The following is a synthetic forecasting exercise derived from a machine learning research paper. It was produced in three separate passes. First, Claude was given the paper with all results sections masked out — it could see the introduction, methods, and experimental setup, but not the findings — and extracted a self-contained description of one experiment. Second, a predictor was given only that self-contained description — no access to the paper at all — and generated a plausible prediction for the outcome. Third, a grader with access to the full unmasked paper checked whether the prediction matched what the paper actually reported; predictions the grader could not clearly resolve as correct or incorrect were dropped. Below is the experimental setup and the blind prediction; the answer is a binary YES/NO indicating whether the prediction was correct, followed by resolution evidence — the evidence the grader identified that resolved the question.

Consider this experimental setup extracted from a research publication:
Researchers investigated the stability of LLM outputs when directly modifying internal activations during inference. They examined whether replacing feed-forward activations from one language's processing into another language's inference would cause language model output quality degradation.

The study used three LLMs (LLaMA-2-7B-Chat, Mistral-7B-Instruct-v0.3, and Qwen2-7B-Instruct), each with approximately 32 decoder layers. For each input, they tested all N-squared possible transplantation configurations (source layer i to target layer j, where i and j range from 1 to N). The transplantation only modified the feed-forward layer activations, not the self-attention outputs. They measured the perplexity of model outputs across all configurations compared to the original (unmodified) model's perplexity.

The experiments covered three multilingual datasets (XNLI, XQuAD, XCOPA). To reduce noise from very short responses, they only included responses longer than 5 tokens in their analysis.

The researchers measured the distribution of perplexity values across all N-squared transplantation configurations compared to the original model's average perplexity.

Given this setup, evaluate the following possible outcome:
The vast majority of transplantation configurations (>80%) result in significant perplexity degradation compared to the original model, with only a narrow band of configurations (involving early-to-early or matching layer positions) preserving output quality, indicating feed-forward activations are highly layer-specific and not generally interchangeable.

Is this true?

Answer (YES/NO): NO